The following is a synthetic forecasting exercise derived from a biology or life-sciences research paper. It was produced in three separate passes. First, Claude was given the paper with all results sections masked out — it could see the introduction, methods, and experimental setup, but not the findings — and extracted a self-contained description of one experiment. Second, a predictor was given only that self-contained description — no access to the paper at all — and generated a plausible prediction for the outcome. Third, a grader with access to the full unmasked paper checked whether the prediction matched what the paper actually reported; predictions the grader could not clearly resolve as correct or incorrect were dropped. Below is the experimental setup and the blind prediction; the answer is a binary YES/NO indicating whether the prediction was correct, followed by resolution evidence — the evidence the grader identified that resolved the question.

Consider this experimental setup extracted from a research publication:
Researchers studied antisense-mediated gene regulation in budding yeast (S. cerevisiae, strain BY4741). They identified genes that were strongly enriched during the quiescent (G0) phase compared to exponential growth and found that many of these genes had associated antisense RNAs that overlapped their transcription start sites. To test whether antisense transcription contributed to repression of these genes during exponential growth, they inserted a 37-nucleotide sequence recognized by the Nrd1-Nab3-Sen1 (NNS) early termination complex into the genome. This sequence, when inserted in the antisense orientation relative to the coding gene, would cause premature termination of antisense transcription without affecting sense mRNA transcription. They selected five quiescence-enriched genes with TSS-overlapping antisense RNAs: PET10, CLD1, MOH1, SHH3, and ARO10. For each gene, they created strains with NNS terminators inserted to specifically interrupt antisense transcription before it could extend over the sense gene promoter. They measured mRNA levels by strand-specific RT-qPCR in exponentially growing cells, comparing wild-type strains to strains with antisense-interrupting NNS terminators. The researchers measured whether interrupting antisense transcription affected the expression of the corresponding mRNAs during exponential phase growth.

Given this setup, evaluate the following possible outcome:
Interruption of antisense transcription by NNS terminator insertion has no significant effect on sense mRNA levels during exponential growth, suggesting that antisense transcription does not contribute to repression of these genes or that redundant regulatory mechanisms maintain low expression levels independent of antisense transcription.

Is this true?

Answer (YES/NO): NO